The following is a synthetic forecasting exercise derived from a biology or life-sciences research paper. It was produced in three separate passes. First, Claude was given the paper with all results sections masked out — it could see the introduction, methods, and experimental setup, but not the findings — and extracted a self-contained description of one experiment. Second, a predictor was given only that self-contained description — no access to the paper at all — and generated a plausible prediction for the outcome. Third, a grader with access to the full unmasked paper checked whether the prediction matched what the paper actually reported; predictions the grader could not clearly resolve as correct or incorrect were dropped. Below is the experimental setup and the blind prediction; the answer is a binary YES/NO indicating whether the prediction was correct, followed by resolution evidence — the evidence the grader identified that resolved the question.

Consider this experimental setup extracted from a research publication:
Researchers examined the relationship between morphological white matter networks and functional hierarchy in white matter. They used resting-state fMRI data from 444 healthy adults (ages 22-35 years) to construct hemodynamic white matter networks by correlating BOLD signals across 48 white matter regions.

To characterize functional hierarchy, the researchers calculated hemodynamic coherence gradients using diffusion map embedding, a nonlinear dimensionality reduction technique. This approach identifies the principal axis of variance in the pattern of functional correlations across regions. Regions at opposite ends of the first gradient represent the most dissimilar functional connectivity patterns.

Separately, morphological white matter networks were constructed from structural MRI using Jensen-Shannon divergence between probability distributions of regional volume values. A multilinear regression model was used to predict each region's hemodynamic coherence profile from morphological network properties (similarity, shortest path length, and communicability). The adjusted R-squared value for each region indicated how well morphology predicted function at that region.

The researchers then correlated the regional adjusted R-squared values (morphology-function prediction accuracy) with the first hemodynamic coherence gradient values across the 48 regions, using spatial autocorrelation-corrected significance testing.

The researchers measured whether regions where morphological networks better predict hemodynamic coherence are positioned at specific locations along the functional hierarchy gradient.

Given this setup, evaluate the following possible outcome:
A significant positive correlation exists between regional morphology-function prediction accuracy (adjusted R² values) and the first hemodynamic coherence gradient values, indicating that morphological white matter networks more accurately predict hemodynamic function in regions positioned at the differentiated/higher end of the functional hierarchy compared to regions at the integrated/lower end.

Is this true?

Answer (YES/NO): NO